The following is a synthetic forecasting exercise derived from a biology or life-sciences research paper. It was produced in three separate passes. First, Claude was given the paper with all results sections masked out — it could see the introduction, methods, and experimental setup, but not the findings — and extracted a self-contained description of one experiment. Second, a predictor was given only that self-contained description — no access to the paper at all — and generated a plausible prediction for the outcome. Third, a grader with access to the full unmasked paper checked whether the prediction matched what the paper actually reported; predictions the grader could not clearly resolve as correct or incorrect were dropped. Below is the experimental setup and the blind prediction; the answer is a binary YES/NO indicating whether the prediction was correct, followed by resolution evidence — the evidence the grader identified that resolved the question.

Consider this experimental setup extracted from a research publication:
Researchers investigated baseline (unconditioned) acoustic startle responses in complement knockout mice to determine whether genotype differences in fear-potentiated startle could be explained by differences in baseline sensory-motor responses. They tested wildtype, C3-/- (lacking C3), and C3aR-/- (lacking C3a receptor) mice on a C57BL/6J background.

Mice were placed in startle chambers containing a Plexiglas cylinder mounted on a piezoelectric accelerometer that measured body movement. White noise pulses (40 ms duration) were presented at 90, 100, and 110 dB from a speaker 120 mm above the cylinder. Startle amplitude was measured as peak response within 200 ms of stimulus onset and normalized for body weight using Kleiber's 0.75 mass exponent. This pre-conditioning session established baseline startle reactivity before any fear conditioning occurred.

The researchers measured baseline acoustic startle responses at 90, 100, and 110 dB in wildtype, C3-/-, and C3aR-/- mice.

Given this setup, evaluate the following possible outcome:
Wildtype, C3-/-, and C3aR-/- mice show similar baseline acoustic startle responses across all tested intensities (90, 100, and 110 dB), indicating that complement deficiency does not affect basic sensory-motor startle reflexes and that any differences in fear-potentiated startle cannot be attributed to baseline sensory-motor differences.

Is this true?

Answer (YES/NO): NO